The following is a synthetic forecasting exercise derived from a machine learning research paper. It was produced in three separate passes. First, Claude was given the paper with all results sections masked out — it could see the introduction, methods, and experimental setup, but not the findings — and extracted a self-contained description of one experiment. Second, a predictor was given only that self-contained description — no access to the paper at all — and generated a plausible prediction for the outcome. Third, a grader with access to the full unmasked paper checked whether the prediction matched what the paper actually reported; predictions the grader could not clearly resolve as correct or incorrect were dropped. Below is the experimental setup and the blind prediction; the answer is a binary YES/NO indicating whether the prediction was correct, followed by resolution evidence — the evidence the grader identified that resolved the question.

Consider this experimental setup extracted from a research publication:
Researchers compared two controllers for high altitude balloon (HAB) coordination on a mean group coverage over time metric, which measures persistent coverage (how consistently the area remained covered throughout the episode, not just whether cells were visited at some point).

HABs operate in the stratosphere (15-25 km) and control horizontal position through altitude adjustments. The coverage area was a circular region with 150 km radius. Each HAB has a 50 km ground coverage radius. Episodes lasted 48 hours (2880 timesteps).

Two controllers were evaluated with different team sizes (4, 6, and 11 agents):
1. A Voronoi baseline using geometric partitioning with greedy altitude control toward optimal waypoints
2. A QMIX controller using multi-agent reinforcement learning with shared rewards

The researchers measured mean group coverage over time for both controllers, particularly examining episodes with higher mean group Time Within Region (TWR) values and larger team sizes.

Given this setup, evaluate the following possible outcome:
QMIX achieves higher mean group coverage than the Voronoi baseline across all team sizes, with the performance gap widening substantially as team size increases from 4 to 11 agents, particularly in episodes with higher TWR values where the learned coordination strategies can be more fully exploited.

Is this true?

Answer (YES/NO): NO